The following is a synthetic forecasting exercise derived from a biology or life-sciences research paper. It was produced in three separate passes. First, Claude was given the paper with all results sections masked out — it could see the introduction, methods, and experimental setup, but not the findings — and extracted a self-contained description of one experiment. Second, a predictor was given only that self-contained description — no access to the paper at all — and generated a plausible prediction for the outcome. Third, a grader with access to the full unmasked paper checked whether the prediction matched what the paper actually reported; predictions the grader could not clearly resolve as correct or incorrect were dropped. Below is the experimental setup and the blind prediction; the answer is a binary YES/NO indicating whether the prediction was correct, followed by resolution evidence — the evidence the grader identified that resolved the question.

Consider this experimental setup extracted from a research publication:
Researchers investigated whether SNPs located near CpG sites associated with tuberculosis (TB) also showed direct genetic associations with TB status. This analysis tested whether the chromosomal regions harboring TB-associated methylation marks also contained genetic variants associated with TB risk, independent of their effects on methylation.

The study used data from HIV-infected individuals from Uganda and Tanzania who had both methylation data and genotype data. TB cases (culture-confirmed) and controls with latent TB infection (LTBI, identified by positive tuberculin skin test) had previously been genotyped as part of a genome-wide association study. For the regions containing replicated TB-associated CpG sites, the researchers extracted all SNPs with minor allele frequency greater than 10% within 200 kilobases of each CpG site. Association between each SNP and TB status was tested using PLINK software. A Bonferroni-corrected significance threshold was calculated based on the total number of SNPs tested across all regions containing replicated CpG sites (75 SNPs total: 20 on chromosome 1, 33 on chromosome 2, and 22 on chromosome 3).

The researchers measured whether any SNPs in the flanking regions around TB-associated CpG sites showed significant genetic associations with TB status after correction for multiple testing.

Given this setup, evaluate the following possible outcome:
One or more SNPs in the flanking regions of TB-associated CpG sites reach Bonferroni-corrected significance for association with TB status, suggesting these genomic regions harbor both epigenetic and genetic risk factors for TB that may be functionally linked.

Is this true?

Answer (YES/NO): YES